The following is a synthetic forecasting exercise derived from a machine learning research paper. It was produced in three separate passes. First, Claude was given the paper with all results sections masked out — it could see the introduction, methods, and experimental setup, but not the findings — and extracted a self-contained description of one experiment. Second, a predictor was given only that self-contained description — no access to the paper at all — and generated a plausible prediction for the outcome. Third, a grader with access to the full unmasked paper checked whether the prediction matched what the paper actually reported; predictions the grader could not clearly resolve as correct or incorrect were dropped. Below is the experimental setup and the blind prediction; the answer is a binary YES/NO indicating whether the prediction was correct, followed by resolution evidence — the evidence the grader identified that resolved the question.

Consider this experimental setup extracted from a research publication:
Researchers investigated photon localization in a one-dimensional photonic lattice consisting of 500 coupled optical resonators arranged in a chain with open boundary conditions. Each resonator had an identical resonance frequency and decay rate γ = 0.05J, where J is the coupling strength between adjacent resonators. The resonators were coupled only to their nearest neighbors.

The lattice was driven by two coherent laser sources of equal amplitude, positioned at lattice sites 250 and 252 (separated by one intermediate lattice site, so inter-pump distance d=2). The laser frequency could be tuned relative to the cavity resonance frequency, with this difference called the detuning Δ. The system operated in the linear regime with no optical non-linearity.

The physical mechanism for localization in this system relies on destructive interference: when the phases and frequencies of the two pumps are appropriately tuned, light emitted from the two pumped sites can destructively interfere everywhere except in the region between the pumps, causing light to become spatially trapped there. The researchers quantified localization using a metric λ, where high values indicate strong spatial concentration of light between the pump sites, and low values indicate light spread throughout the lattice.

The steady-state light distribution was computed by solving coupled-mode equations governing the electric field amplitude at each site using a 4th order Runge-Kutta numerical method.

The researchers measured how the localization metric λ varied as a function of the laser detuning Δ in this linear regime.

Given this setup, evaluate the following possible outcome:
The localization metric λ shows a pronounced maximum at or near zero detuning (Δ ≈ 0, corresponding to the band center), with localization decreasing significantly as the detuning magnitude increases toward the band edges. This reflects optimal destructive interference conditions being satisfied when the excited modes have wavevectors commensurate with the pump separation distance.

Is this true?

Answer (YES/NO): YES